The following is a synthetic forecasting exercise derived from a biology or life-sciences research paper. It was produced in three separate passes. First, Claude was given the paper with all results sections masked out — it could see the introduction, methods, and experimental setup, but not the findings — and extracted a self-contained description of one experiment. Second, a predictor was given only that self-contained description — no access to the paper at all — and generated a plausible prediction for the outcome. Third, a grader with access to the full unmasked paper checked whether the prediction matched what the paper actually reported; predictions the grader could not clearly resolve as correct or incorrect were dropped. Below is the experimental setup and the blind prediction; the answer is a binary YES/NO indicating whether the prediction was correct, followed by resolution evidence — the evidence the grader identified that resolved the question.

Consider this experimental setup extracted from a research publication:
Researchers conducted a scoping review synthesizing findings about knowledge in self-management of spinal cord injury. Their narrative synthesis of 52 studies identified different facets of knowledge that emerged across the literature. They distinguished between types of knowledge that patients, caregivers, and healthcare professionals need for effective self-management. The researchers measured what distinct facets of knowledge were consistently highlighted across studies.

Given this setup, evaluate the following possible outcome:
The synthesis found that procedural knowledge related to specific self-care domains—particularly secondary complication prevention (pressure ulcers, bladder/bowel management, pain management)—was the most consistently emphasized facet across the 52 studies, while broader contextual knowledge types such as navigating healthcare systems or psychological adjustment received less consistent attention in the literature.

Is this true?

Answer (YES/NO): NO